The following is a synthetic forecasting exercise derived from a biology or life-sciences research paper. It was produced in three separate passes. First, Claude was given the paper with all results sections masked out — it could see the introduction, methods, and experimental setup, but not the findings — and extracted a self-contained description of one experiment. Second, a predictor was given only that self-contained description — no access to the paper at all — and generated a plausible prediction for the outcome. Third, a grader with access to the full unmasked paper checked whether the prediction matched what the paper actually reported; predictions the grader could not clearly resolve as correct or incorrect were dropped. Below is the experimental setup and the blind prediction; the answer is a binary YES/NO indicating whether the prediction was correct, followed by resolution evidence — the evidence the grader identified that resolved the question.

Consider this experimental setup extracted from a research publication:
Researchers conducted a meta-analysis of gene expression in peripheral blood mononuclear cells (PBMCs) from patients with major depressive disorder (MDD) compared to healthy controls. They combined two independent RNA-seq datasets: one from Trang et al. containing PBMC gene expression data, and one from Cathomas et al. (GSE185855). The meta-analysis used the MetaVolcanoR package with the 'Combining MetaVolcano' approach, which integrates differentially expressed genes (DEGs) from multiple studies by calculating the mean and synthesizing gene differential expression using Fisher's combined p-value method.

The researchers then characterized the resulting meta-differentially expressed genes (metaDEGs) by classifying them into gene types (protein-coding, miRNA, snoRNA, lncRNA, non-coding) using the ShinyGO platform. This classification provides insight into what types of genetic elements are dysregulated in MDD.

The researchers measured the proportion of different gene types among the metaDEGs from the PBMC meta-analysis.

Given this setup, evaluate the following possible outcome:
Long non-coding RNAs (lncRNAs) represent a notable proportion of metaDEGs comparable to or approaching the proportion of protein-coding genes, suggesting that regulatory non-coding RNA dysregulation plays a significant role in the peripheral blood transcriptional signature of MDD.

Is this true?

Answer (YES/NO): NO